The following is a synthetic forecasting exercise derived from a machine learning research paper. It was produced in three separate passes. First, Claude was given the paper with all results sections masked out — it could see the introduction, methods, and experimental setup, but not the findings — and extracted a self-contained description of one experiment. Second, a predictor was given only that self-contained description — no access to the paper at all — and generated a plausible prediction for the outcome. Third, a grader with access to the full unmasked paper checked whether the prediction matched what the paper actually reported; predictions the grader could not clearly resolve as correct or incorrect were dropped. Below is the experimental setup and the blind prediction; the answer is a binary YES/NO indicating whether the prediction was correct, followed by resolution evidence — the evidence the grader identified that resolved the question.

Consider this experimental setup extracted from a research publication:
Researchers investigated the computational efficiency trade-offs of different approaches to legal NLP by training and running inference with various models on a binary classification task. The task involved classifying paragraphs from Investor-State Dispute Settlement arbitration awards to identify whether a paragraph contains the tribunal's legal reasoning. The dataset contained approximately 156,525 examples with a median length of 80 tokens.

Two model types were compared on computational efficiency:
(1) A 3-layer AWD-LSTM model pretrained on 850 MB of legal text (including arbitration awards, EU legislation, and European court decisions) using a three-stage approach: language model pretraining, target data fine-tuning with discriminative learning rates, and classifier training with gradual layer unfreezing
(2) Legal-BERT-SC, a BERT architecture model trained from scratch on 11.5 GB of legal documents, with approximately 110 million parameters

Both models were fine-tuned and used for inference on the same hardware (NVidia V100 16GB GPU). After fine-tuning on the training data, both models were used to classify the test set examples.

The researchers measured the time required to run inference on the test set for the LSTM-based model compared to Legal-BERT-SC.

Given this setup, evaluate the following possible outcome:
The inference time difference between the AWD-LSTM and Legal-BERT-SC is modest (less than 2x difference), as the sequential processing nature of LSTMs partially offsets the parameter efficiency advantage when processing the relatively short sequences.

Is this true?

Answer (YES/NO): NO